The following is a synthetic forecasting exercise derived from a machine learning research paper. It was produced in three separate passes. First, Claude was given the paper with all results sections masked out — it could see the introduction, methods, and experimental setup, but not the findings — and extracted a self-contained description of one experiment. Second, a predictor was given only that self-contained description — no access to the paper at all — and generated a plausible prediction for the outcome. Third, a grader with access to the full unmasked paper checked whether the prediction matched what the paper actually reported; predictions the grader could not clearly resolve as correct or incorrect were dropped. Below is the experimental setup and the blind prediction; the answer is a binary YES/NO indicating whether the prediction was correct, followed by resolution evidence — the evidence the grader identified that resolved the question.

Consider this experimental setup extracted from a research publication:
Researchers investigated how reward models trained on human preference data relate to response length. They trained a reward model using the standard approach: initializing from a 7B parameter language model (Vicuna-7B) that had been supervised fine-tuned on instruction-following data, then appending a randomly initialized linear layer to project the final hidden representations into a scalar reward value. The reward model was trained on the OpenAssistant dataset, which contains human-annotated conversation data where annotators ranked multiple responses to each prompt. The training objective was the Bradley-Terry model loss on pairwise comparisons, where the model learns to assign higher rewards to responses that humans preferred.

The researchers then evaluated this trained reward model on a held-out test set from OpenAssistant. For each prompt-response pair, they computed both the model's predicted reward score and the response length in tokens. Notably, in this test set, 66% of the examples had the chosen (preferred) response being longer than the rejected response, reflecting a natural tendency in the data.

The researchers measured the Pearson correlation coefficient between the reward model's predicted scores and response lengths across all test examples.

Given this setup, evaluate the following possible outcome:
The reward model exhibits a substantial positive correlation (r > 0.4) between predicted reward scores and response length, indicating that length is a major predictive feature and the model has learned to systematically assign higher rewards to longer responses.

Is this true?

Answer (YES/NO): YES